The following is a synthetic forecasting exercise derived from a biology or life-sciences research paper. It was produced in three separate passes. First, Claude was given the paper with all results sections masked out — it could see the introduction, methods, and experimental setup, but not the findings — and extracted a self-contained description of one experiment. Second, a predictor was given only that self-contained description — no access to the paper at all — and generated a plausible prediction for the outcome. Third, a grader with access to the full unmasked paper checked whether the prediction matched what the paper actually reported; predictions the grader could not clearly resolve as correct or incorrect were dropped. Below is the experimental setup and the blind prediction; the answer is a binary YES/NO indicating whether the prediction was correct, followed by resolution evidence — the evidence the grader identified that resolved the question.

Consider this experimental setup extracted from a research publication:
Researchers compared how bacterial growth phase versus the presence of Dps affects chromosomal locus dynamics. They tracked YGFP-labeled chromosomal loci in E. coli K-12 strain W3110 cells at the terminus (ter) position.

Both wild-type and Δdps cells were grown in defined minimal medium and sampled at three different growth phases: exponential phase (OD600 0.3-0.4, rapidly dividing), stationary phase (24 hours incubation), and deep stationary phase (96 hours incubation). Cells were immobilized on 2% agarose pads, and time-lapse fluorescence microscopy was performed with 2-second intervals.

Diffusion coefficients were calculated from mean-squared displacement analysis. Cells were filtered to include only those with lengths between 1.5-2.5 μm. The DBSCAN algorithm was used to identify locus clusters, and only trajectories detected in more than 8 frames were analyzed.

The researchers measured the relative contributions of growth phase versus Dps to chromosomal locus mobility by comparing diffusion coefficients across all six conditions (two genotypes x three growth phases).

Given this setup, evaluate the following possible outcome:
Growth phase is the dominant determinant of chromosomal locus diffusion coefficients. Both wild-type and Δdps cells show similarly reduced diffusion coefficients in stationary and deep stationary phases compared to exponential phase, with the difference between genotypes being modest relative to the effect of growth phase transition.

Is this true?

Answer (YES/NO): YES